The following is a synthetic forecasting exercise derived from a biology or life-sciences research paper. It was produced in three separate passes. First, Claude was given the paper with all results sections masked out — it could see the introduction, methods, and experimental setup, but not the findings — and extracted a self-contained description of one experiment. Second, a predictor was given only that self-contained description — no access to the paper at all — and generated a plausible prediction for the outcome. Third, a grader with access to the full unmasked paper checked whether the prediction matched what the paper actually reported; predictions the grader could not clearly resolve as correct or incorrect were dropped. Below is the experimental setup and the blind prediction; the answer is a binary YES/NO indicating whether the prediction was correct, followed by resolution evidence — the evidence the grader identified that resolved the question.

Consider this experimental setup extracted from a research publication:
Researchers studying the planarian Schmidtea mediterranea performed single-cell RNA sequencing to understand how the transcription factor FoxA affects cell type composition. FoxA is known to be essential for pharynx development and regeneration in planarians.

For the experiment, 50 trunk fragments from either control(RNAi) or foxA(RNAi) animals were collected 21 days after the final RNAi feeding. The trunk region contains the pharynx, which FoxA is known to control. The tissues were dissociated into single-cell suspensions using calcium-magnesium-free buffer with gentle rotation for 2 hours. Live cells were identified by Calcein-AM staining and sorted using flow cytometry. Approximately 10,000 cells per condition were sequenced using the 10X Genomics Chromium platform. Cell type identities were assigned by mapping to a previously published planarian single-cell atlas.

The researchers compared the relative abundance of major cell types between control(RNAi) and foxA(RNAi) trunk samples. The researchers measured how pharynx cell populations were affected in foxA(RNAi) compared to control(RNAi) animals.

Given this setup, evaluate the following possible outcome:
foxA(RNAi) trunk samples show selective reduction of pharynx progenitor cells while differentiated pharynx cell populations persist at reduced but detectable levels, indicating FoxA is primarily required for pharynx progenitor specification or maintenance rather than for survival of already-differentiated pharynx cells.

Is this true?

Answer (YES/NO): NO